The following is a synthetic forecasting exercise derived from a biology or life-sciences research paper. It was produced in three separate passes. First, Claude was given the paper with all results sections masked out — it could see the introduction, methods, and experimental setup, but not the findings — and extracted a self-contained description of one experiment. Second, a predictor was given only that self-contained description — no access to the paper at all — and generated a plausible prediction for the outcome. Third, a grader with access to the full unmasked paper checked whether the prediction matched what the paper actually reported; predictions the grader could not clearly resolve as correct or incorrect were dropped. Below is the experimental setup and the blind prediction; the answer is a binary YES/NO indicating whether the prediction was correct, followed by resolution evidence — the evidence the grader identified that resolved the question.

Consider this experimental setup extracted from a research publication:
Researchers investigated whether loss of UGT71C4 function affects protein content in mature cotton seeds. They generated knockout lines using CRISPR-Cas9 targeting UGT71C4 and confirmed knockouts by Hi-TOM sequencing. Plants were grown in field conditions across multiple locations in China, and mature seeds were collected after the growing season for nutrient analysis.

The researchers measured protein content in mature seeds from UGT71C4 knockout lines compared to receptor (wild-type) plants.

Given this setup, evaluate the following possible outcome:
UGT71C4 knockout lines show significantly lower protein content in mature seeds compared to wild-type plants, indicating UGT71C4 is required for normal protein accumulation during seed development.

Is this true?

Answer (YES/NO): YES